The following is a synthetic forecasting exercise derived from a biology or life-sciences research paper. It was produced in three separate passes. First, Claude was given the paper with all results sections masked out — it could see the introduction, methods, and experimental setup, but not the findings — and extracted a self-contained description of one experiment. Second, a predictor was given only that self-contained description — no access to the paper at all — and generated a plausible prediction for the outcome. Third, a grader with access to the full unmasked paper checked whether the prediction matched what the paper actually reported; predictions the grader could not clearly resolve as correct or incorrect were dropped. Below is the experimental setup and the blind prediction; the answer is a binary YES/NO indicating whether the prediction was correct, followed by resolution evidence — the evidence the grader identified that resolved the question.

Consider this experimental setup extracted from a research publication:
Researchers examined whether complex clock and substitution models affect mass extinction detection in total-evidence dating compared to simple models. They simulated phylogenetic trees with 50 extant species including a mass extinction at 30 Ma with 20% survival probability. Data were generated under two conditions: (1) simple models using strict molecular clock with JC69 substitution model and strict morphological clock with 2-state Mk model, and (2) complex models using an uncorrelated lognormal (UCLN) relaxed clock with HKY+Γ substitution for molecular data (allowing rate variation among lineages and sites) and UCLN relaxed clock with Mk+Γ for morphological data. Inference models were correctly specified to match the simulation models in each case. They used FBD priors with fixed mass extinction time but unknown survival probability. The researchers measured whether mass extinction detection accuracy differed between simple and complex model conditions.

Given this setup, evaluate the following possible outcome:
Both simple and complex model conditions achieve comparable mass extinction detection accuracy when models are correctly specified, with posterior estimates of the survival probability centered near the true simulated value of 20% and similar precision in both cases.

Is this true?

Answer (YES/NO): NO